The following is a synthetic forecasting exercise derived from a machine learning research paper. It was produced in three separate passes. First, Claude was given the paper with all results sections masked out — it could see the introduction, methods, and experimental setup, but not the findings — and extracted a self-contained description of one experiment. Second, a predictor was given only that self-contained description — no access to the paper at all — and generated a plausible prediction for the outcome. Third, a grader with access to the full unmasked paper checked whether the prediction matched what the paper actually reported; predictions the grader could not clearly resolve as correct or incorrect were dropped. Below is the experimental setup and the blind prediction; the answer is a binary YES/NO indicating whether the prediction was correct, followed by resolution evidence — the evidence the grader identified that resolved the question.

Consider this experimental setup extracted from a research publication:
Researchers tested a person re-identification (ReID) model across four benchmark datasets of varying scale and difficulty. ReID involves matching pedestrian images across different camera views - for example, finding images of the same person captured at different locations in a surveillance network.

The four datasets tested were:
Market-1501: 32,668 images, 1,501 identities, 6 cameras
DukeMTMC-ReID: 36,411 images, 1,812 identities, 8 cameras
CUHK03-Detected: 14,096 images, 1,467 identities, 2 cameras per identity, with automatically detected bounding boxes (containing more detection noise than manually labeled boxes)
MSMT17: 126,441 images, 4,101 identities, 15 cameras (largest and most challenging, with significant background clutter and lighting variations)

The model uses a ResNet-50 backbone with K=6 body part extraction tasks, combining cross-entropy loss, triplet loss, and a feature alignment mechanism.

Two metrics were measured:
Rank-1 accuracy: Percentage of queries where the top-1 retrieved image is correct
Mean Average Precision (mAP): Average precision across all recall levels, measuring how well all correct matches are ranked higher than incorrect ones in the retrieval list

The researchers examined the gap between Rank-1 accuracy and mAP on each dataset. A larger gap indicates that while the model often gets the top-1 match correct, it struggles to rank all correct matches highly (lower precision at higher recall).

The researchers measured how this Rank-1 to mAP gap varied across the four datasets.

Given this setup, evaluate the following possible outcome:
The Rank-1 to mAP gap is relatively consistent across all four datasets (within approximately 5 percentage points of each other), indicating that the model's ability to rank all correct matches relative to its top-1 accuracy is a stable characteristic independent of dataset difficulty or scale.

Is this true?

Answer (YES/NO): NO